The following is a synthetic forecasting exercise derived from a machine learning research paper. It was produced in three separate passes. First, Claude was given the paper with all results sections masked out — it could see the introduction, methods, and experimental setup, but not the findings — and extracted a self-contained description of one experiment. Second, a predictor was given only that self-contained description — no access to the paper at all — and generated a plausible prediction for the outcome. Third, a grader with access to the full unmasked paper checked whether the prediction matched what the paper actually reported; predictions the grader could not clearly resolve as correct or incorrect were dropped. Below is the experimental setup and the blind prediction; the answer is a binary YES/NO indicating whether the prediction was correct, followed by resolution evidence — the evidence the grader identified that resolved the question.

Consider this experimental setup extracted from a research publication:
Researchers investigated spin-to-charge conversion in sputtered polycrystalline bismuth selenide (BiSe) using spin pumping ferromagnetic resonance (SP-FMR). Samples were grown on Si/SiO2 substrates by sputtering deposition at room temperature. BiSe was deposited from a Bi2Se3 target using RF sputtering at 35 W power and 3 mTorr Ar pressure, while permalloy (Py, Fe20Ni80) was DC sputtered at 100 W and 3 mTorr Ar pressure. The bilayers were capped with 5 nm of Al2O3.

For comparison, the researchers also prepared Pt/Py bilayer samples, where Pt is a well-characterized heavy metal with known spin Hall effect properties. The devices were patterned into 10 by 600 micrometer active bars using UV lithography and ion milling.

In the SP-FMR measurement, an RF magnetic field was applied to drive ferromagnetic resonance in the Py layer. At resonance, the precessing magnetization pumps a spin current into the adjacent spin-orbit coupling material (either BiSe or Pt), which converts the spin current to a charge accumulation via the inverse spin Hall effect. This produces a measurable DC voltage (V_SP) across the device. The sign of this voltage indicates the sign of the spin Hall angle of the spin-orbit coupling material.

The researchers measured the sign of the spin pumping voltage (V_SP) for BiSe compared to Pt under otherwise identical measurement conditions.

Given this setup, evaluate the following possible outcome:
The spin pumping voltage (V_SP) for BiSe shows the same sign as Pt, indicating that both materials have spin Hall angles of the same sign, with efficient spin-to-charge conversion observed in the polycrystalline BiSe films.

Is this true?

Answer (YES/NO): NO